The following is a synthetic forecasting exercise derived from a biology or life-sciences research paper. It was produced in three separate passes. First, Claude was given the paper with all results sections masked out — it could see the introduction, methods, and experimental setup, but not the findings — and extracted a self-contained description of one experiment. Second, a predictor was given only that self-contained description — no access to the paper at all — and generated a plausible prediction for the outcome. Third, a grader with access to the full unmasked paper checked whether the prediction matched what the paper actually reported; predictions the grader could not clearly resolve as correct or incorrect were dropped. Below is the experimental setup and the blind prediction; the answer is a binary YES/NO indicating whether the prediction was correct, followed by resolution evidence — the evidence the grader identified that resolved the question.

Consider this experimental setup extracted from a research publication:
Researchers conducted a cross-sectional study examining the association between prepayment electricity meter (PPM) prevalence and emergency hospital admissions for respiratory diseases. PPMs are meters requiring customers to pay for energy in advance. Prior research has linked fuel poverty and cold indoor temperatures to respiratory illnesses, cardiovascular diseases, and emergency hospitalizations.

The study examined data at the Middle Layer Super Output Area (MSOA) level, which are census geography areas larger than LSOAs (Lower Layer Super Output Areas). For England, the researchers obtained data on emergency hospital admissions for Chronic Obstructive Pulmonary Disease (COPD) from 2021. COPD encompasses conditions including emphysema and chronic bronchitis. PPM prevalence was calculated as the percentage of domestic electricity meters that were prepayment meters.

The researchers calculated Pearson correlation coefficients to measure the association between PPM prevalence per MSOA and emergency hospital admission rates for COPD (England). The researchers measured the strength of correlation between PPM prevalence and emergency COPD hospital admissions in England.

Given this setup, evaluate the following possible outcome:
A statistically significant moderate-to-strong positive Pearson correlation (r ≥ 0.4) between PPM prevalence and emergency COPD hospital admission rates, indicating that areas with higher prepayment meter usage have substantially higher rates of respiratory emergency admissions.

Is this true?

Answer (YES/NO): YES